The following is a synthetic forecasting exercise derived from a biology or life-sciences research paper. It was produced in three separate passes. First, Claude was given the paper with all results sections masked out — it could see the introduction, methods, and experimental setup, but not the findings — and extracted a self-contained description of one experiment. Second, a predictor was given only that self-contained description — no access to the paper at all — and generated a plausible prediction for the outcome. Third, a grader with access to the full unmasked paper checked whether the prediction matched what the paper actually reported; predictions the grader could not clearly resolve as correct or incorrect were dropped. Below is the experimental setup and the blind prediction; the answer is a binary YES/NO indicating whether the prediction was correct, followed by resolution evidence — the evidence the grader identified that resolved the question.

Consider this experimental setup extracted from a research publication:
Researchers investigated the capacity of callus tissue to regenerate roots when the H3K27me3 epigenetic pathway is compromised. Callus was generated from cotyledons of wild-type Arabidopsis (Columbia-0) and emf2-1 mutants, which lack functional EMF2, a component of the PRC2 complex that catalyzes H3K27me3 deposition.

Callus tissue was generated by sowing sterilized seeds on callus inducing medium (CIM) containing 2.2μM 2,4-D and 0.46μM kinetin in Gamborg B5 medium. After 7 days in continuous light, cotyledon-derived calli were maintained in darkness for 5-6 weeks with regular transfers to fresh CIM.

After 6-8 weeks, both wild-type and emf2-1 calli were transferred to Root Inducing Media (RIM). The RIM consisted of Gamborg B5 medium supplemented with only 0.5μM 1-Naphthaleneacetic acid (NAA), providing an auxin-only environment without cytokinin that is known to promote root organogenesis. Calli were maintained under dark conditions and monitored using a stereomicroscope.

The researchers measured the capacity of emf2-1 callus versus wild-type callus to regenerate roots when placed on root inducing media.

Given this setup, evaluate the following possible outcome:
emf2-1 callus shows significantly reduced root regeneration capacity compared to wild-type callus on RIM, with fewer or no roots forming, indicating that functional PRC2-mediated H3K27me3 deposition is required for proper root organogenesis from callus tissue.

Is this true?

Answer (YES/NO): NO